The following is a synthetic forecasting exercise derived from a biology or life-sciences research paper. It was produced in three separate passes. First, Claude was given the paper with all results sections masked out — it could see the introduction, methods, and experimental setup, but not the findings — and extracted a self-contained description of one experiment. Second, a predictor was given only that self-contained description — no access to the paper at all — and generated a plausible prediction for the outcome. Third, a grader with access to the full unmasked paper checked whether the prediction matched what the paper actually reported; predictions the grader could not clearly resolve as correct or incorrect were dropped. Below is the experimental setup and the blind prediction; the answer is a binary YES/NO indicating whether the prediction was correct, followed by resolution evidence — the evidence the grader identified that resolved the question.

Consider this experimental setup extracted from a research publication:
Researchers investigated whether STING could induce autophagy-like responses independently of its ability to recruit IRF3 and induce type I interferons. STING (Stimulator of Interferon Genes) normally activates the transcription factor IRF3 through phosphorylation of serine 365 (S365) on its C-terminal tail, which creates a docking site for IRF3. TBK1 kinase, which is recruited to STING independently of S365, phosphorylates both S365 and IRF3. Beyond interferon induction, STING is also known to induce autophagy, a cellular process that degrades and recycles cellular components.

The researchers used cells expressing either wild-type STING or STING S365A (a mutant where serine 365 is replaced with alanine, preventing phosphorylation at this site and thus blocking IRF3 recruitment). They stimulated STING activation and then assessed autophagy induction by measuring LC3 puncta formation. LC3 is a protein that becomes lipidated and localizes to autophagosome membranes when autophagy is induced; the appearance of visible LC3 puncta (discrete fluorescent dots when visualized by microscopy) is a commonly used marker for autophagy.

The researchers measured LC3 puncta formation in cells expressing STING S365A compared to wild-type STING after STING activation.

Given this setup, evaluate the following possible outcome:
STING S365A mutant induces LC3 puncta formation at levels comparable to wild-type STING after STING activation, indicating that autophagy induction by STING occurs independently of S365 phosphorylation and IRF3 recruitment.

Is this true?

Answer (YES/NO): YES